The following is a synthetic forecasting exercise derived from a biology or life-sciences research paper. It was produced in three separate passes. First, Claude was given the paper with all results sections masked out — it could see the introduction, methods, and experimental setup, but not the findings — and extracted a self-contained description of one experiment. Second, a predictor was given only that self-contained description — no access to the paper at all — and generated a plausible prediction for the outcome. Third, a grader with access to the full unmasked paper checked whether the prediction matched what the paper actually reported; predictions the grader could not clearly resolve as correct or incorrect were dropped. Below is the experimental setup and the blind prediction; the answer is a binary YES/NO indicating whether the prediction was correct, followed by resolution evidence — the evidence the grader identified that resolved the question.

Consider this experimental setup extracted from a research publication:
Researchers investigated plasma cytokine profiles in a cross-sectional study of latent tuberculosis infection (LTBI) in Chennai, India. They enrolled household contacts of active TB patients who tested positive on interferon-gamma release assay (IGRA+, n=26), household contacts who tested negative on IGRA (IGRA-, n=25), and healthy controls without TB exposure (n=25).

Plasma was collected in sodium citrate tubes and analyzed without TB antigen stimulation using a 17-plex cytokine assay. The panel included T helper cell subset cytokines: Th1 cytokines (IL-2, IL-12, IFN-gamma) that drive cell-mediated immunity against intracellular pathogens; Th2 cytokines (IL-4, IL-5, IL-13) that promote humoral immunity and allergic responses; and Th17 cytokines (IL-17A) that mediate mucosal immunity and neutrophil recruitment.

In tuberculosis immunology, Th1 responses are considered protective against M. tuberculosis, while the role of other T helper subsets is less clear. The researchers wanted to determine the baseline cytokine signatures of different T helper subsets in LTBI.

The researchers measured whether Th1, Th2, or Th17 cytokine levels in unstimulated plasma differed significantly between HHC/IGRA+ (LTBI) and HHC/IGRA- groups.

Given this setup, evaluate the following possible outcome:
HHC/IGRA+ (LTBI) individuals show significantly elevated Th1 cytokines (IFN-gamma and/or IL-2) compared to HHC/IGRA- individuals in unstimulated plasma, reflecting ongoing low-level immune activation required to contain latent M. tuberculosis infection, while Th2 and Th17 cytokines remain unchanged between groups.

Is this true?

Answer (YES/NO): NO